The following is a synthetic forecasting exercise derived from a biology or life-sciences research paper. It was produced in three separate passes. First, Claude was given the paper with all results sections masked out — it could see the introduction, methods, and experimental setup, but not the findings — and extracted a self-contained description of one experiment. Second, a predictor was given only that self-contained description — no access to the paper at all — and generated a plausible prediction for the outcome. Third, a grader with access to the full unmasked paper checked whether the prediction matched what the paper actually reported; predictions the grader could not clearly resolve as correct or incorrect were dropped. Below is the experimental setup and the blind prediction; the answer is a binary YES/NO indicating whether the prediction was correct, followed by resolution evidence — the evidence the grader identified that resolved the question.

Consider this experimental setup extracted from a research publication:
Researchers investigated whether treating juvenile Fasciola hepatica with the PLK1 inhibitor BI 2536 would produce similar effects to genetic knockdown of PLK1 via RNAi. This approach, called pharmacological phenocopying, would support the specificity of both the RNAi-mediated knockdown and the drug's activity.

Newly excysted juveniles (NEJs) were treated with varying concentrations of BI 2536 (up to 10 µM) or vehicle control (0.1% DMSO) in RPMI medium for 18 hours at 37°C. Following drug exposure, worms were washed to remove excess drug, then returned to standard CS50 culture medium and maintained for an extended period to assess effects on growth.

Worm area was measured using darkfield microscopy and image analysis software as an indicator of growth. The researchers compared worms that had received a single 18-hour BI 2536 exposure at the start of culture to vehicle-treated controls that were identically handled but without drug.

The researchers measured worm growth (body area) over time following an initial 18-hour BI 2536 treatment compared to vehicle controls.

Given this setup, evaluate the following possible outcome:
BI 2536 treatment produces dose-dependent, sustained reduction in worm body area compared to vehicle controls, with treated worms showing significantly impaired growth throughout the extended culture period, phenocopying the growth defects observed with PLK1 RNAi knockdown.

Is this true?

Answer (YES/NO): NO